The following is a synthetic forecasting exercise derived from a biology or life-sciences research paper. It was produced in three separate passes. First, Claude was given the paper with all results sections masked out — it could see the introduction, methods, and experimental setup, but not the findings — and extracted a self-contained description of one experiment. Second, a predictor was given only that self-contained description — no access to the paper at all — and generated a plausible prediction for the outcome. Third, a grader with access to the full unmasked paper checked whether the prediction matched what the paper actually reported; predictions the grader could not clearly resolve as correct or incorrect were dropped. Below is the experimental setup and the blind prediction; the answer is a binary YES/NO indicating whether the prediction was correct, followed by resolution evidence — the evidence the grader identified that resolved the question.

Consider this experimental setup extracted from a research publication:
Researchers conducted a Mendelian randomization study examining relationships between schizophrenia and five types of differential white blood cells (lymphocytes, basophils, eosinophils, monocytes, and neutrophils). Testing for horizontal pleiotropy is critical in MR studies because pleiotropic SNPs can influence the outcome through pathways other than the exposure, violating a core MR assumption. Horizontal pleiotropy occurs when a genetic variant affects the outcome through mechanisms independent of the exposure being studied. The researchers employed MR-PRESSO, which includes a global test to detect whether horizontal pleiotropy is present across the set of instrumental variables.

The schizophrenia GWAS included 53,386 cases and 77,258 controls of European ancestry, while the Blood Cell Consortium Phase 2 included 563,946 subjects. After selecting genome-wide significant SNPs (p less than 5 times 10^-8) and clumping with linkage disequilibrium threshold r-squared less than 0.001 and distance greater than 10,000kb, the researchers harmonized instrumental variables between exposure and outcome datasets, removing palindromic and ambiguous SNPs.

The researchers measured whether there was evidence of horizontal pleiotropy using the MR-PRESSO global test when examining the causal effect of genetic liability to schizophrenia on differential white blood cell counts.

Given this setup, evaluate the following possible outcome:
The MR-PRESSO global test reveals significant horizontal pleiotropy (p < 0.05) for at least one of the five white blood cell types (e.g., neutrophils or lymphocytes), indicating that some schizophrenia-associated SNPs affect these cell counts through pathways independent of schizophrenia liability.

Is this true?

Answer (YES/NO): YES